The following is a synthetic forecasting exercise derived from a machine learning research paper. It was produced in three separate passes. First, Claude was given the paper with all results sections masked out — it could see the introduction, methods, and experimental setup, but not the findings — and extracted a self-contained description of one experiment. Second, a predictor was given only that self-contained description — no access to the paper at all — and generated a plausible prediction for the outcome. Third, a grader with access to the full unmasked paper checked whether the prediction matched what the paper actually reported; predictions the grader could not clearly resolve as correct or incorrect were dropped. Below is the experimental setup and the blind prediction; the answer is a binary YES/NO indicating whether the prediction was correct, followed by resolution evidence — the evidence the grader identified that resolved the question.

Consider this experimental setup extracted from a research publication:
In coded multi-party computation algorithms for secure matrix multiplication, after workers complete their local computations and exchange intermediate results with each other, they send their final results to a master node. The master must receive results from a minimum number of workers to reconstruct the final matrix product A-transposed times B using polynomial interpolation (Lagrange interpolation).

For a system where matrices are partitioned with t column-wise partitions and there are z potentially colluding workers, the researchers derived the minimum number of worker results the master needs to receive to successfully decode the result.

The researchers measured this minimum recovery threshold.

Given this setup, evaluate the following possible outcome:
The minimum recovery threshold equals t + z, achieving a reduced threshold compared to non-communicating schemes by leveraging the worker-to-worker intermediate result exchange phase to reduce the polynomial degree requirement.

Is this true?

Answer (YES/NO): NO